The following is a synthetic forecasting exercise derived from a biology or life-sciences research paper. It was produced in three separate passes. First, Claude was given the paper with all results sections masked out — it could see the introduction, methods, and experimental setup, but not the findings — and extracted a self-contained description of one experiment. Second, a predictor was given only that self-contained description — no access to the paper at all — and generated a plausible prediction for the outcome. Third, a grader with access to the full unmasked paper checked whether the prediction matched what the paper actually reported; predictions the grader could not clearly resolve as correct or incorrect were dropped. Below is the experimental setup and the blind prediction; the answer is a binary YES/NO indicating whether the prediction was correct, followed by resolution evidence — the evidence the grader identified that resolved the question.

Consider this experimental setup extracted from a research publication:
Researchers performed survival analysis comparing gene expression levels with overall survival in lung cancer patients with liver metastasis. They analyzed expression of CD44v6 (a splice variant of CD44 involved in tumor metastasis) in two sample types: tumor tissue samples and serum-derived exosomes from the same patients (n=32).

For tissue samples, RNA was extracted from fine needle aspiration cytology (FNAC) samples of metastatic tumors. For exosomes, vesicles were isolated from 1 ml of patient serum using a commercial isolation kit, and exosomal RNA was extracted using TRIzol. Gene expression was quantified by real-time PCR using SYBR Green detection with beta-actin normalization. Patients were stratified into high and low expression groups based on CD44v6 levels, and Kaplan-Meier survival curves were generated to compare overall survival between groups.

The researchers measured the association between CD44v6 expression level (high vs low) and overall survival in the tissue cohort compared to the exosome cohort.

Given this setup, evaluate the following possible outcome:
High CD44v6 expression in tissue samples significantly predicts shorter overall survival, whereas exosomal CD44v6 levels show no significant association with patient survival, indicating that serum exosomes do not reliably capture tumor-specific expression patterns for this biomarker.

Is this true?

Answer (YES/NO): NO